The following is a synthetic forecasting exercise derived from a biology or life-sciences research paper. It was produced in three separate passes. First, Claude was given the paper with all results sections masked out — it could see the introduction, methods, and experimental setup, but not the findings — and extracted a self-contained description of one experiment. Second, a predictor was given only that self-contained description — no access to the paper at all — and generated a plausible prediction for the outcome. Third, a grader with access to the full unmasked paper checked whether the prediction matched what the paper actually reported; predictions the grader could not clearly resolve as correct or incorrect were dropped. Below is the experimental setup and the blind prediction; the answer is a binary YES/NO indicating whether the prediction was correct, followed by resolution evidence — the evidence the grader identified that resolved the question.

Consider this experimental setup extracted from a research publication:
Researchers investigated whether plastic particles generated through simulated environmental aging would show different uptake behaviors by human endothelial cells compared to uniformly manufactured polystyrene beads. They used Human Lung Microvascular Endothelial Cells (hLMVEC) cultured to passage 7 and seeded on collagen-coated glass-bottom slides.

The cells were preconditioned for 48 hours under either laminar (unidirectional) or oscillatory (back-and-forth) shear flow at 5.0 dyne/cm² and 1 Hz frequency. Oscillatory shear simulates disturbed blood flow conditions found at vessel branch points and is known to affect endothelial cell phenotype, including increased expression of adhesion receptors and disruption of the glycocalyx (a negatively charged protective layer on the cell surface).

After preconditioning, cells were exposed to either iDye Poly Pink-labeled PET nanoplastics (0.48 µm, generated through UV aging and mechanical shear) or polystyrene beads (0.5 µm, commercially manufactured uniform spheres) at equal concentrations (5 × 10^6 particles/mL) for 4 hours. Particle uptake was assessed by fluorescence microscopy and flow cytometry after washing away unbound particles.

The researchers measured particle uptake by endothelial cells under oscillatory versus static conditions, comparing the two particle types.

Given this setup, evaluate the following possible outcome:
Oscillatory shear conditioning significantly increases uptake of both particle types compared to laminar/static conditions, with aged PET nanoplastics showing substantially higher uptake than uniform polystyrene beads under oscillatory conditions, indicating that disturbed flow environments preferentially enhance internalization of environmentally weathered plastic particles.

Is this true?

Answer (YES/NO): YES